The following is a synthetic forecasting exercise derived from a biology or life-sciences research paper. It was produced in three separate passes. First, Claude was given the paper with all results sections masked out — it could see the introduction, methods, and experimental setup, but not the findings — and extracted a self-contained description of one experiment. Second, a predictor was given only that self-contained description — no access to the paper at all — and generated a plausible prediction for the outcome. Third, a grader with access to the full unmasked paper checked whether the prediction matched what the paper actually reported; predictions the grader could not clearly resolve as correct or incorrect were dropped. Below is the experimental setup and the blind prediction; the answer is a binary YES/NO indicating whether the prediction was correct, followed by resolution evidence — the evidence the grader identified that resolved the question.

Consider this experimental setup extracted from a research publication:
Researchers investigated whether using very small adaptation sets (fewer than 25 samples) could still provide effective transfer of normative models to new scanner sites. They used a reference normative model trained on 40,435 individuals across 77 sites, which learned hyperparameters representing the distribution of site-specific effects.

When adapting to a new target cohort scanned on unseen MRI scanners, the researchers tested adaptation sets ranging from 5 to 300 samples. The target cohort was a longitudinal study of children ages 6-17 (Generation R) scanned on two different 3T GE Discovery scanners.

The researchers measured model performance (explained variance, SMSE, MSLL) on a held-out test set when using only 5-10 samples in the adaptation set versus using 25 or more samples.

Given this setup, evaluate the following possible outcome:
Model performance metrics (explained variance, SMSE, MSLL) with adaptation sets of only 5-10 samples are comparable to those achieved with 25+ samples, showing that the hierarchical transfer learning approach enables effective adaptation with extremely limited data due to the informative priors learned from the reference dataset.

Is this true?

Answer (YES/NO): NO